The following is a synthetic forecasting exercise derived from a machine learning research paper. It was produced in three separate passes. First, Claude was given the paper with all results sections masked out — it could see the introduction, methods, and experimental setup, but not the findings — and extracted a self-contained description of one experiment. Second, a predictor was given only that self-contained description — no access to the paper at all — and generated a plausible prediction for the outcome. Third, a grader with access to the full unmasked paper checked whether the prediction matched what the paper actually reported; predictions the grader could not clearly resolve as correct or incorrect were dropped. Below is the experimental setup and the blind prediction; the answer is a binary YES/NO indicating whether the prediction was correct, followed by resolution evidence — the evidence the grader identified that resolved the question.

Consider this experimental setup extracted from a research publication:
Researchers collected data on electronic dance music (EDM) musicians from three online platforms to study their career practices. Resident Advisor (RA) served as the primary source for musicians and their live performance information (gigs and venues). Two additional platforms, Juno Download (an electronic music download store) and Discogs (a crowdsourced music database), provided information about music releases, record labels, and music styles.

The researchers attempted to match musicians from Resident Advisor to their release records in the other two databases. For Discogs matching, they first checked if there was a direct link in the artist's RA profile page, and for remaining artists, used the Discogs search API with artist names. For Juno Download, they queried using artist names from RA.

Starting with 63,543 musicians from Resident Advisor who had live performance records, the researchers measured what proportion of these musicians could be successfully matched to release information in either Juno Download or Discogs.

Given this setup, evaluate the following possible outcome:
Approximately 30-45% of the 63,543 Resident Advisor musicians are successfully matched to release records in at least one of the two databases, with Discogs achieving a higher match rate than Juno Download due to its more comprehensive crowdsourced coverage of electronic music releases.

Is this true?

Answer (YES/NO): NO